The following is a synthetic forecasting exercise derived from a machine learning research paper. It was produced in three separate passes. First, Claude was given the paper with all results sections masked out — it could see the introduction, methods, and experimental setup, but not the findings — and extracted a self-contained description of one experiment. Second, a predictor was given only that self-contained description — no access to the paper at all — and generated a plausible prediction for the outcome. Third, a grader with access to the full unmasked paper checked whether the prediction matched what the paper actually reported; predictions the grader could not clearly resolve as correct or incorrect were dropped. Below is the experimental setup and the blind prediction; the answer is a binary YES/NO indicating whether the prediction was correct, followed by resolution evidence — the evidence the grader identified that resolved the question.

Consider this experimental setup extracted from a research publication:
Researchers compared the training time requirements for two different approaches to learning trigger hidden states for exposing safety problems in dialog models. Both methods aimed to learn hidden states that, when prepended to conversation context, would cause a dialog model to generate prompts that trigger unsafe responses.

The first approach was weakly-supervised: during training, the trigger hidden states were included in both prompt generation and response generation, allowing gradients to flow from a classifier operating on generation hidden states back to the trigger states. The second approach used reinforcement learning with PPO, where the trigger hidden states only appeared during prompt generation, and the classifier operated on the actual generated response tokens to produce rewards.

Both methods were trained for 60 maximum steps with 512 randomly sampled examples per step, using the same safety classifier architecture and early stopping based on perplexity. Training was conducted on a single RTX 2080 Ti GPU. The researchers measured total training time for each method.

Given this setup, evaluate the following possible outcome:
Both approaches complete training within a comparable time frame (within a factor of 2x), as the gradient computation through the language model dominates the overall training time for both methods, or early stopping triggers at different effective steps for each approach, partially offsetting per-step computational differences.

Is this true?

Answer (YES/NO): YES